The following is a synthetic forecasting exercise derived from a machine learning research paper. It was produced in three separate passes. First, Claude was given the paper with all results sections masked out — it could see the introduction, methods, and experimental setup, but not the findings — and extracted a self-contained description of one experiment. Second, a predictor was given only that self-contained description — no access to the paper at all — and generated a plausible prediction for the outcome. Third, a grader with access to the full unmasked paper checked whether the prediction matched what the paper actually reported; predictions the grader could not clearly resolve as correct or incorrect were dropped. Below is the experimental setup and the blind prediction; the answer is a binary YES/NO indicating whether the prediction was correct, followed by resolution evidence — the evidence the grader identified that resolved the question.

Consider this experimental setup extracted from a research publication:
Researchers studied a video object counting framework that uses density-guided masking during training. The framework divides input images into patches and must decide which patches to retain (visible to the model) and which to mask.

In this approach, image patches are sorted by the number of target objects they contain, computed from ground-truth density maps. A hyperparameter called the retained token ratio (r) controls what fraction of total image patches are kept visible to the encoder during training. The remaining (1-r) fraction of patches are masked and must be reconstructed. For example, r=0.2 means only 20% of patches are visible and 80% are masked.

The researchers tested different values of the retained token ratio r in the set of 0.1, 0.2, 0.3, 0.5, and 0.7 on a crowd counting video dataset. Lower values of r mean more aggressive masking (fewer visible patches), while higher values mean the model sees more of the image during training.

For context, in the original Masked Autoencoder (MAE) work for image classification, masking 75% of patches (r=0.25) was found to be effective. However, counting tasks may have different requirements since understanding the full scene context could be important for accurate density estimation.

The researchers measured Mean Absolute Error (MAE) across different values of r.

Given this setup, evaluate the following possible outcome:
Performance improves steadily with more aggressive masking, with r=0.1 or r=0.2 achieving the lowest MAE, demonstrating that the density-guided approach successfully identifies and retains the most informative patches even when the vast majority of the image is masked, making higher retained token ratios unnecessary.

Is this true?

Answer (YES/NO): NO